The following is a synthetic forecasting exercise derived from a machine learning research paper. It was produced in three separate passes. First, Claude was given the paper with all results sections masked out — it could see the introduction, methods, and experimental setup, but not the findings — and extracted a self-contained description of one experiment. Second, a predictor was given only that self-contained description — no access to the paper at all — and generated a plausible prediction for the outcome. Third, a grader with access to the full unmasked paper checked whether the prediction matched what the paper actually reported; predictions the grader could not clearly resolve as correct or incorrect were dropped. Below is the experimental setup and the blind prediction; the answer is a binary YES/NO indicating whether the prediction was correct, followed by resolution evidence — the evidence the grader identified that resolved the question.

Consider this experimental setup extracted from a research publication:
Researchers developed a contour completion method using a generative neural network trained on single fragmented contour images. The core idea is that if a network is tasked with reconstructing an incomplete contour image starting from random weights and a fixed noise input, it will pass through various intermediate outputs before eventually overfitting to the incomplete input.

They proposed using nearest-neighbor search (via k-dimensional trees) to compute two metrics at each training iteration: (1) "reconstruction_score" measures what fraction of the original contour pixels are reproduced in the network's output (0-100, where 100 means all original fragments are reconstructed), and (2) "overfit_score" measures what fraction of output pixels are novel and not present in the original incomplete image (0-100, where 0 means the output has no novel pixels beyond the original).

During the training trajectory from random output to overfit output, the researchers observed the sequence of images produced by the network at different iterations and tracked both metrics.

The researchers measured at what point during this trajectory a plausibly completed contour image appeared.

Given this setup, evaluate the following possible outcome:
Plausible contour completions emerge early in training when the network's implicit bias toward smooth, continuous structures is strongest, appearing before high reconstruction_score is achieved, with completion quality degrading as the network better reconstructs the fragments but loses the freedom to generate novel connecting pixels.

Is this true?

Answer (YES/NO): NO